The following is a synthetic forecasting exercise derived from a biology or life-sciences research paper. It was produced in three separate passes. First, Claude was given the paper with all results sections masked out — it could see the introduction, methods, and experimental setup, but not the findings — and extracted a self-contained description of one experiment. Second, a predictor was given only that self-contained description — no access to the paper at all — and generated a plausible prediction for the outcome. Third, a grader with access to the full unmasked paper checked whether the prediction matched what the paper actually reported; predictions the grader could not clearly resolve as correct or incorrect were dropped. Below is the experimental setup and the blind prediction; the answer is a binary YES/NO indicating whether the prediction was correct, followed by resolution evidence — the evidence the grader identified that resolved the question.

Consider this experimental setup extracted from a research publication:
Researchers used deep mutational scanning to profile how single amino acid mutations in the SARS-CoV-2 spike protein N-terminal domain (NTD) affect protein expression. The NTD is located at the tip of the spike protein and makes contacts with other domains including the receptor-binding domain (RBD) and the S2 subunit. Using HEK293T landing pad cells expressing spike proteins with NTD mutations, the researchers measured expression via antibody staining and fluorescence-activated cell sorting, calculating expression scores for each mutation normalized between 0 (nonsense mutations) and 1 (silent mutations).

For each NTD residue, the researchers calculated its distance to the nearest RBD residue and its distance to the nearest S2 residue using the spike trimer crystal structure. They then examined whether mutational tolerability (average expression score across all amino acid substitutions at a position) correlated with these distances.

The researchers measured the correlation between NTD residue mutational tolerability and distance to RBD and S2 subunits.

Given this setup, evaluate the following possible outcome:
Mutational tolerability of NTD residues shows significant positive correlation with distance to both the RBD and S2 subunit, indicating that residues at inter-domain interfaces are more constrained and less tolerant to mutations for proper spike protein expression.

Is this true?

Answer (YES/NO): NO